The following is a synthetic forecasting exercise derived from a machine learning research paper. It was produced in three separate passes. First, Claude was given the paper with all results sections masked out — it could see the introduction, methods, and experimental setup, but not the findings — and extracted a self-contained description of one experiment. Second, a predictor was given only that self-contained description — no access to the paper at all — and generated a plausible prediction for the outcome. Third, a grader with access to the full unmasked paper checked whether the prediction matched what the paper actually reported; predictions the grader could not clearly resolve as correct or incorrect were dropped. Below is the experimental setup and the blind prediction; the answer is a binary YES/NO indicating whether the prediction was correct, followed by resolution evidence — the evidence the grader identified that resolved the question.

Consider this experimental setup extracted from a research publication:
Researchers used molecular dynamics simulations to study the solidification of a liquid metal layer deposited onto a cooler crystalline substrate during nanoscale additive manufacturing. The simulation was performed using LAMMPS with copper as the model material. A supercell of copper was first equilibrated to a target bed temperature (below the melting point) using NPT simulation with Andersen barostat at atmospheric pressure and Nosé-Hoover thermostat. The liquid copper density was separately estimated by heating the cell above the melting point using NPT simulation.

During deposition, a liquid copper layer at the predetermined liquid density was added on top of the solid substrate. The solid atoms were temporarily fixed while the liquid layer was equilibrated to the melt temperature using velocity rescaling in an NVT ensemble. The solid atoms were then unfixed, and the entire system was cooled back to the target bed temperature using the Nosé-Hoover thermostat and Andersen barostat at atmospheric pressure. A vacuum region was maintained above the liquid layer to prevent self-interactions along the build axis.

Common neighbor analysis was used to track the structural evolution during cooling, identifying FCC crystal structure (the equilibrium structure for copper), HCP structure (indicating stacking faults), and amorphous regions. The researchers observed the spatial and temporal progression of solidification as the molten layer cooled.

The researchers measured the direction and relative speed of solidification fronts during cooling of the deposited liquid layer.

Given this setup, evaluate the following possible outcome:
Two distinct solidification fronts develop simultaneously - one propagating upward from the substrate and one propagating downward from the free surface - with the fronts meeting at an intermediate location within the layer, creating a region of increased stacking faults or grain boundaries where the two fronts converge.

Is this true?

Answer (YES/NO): YES